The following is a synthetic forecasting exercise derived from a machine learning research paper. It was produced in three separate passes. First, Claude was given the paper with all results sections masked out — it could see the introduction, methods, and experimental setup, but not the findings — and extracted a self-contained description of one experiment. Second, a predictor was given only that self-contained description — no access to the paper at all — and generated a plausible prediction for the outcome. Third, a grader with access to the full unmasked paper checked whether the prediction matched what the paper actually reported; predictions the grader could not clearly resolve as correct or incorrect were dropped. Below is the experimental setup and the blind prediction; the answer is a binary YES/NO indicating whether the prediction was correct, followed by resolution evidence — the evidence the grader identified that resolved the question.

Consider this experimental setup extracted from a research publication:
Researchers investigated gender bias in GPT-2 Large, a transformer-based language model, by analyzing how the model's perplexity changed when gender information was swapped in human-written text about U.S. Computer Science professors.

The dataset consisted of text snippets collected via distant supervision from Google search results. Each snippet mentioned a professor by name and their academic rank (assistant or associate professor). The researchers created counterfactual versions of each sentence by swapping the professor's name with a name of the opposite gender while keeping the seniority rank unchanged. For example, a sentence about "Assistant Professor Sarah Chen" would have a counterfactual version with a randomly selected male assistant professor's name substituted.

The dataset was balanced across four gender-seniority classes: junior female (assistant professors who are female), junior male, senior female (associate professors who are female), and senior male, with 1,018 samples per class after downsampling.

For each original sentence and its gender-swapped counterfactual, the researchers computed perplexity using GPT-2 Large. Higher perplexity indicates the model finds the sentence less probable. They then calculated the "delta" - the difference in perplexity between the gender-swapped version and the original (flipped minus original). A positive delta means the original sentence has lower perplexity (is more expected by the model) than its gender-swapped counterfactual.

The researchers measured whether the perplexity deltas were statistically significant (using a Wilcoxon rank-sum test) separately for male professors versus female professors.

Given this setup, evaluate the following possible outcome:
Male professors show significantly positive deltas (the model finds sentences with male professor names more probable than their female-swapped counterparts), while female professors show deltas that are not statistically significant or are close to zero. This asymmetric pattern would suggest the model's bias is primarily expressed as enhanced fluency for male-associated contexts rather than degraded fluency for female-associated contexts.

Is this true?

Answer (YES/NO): YES